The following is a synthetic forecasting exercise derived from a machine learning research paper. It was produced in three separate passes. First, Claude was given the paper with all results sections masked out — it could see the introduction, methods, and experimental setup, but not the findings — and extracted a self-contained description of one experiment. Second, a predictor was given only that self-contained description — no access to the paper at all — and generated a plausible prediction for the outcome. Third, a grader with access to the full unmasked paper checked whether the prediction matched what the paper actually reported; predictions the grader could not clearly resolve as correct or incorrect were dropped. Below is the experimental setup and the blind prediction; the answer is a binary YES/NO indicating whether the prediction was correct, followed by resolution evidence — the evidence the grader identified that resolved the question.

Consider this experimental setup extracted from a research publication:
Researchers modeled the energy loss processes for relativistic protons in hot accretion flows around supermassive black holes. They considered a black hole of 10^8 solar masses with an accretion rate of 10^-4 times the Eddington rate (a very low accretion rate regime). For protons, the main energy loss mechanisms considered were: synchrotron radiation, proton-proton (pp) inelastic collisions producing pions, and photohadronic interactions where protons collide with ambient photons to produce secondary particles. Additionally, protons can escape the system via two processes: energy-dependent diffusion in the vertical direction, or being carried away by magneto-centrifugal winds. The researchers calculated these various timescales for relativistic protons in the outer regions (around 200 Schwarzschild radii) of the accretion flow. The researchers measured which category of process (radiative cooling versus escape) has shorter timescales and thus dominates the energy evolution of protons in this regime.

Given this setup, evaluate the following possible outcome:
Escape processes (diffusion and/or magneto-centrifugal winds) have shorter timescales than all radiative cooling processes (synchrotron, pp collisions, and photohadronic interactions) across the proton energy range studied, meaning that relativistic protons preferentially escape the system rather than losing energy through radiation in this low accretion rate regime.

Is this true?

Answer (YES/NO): YES